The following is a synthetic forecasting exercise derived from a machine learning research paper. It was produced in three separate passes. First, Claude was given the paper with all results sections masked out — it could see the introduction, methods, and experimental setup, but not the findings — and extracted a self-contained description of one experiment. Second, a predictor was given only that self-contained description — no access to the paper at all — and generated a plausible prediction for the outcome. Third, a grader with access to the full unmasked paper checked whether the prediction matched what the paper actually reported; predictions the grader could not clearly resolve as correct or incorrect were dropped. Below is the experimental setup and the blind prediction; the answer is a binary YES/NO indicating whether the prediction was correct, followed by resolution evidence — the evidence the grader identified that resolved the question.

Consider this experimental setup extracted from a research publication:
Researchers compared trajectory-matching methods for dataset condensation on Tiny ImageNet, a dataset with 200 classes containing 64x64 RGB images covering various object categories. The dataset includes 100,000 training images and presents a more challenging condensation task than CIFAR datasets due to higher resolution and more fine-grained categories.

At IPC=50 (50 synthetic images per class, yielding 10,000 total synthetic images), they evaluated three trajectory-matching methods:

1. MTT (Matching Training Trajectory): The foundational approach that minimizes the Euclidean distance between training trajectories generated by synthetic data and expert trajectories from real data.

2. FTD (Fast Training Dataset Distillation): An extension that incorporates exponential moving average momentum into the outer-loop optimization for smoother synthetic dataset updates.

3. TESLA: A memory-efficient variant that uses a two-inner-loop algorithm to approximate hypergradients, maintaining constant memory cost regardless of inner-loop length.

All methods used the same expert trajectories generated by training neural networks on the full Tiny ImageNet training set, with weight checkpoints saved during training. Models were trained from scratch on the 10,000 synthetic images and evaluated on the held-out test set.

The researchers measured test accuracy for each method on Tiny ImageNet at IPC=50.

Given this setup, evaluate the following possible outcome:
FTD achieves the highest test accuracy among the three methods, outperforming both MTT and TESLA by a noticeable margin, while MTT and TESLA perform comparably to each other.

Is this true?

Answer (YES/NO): NO